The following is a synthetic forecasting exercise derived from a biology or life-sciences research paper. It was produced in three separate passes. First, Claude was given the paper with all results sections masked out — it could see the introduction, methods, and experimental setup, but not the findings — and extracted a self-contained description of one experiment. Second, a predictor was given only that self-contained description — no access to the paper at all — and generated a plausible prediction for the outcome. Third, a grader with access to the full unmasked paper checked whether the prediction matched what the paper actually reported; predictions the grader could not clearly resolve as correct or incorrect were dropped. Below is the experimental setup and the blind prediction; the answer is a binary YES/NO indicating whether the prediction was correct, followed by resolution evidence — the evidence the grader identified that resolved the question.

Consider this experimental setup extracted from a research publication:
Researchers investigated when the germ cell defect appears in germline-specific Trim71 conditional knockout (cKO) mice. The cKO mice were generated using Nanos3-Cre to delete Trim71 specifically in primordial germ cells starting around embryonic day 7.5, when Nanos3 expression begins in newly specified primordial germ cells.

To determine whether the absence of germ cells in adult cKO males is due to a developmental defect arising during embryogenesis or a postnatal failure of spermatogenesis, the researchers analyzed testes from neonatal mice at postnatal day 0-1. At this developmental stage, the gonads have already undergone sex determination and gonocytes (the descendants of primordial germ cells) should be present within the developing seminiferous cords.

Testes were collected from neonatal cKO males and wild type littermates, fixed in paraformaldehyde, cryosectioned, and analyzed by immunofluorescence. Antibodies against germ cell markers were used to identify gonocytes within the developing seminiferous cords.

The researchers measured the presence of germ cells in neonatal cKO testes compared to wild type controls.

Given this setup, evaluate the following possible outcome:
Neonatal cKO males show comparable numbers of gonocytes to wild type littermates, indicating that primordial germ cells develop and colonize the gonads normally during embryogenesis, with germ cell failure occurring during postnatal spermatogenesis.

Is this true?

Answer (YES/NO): NO